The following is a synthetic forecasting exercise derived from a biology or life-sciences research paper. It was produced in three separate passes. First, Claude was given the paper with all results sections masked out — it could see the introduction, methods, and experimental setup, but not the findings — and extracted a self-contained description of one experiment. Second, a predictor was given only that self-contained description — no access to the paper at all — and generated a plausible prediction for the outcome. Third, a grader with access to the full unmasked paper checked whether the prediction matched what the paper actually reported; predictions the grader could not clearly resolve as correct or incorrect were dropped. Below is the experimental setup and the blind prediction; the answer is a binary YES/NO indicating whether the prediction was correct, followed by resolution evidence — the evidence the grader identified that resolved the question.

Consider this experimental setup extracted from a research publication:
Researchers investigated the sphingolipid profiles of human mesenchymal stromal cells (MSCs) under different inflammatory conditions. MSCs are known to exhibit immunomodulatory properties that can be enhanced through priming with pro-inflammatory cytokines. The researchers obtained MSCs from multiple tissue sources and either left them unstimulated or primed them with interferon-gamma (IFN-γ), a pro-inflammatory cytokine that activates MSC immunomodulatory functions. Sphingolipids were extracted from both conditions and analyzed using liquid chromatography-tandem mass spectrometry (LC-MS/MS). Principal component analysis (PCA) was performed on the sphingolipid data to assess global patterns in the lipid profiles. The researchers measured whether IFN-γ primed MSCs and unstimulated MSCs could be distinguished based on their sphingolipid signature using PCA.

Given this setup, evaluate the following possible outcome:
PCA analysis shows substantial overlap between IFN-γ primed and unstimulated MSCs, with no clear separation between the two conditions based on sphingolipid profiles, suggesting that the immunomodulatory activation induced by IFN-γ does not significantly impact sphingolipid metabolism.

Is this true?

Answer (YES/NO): NO